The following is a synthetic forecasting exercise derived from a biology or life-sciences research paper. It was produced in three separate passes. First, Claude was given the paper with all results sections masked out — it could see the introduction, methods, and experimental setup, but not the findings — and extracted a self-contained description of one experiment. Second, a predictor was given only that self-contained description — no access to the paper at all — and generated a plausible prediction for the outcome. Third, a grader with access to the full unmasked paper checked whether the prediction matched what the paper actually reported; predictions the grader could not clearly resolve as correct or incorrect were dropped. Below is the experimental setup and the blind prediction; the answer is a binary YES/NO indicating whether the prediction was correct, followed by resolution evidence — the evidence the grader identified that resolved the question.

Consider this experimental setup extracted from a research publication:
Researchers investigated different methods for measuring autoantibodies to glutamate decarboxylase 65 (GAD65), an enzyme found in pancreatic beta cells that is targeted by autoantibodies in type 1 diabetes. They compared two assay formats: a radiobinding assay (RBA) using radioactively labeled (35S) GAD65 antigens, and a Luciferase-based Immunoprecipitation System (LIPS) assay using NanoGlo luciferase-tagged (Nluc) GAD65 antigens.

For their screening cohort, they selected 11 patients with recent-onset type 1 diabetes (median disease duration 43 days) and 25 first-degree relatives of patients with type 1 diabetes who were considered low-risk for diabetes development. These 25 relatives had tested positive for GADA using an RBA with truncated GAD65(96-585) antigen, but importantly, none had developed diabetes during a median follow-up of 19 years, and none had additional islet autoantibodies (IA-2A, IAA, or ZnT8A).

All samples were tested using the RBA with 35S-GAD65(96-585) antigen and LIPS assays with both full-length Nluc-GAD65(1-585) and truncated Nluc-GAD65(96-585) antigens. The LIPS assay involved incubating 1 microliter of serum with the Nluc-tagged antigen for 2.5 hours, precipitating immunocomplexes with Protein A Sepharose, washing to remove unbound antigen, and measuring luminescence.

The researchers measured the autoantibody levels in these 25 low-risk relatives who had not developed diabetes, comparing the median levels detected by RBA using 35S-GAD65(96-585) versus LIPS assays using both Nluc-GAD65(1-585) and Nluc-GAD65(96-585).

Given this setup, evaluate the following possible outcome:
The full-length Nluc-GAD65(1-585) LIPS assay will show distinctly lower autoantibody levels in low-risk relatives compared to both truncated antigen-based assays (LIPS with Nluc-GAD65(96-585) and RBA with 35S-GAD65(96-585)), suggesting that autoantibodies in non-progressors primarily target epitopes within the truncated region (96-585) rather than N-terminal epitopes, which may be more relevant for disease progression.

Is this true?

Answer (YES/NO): NO